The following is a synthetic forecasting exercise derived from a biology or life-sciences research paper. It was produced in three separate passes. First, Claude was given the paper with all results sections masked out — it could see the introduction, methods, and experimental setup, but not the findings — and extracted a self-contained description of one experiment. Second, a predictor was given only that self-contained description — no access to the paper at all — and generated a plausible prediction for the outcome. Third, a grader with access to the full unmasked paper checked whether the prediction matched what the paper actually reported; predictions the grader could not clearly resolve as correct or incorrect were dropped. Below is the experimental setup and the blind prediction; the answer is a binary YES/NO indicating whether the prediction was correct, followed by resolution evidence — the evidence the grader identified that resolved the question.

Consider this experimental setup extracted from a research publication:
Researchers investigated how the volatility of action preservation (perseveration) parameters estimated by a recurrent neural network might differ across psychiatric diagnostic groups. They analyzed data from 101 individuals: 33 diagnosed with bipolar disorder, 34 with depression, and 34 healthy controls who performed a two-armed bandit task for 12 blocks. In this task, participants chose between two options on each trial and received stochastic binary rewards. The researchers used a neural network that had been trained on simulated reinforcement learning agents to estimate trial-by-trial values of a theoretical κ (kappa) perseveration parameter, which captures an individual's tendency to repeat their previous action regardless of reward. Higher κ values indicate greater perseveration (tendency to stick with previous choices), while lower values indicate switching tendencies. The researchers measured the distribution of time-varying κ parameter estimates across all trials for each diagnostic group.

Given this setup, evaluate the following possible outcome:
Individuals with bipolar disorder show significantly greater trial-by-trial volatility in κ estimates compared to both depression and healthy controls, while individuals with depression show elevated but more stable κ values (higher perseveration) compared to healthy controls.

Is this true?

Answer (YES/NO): NO